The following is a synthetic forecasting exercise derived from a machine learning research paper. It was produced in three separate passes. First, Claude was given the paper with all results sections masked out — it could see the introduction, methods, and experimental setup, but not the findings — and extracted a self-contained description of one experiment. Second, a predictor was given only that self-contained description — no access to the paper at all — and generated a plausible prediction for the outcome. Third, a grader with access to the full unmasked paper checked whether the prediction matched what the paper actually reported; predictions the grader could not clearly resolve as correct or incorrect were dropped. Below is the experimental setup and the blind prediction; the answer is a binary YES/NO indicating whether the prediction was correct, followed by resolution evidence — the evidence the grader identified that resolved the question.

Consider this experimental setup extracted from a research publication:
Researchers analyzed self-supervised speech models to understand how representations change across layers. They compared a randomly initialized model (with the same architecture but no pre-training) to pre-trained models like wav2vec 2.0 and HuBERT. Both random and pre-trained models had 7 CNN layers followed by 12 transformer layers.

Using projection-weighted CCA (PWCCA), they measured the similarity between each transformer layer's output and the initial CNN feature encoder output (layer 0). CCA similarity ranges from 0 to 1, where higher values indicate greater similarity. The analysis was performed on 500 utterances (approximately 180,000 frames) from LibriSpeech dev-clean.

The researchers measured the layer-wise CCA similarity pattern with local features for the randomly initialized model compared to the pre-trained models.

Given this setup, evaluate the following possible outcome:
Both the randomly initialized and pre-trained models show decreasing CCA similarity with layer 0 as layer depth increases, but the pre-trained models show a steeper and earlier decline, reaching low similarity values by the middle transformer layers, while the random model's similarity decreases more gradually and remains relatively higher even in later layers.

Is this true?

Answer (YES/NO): NO